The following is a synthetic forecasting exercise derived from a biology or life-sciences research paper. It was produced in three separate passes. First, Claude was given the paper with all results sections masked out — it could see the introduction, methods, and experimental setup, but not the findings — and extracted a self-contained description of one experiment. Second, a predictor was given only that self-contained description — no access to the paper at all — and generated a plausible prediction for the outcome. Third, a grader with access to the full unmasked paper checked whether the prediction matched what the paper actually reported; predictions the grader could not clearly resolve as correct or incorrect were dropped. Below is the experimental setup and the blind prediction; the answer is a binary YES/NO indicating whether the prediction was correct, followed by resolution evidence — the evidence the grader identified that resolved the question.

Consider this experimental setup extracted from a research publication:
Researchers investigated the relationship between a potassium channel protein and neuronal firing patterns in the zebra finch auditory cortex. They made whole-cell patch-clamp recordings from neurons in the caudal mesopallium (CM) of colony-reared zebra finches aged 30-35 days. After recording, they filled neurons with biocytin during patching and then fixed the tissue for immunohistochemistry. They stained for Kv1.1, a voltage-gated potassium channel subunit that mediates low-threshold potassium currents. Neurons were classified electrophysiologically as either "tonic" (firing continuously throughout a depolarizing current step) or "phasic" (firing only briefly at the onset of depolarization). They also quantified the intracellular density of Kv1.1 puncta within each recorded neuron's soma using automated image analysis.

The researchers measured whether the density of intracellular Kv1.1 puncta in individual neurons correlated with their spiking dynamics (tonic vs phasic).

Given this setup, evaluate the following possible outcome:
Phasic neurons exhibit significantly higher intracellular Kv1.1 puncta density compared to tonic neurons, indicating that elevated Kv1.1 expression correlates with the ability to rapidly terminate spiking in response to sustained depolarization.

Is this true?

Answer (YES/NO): NO